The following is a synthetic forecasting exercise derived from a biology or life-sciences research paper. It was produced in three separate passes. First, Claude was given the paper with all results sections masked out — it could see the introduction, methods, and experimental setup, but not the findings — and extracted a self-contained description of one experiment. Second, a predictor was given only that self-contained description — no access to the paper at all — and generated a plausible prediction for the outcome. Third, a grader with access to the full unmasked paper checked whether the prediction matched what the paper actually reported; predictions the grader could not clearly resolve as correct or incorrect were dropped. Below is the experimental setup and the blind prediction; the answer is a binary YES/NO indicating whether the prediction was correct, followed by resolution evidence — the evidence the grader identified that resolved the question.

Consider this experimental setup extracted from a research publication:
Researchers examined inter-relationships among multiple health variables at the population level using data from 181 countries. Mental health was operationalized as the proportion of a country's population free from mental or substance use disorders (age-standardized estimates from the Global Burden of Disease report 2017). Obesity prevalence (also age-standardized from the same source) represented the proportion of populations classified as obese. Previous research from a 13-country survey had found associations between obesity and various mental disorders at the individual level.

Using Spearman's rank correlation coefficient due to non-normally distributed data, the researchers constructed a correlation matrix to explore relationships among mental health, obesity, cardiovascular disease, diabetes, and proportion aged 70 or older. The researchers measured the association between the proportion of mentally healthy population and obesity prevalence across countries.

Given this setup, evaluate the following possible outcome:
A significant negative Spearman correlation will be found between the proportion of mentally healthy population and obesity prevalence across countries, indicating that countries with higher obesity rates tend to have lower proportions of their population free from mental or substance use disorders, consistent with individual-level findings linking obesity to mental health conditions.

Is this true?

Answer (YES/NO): YES